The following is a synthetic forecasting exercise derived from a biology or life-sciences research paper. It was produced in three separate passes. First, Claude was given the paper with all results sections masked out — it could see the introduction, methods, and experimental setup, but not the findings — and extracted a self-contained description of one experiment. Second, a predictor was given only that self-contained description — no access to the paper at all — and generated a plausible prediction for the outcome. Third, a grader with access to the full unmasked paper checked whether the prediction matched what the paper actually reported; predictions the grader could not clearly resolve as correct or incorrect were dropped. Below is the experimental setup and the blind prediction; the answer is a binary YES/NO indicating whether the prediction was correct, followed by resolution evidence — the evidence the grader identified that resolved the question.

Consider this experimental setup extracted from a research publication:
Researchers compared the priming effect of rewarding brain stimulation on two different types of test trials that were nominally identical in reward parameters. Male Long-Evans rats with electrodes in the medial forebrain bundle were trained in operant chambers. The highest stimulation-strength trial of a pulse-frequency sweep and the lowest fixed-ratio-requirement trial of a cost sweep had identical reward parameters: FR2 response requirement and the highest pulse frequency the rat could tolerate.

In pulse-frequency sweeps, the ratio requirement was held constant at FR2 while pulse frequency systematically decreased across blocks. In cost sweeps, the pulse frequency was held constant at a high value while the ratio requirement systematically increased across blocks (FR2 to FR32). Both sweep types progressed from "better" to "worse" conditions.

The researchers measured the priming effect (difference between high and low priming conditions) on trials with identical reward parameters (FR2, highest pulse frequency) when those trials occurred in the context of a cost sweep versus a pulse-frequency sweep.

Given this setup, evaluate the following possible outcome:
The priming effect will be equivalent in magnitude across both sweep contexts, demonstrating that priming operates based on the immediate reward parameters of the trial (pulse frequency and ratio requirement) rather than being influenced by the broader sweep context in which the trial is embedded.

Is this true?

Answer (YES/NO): NO